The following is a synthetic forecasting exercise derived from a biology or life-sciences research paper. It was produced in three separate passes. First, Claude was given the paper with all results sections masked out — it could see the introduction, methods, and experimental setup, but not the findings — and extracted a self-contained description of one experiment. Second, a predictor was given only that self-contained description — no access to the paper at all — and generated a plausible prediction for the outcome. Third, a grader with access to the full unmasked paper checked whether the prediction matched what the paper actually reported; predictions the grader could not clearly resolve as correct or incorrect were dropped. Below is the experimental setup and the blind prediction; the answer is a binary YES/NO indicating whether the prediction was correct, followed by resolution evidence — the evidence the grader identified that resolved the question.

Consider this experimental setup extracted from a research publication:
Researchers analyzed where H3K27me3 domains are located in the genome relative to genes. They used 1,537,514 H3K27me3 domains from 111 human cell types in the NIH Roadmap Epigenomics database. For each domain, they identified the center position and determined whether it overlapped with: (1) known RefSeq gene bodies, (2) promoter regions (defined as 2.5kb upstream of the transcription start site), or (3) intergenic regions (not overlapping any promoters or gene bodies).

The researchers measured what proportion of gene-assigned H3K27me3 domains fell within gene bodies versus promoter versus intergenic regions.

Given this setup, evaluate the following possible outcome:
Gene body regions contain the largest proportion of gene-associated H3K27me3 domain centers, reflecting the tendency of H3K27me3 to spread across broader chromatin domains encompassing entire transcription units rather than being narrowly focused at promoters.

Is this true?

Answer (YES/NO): YES